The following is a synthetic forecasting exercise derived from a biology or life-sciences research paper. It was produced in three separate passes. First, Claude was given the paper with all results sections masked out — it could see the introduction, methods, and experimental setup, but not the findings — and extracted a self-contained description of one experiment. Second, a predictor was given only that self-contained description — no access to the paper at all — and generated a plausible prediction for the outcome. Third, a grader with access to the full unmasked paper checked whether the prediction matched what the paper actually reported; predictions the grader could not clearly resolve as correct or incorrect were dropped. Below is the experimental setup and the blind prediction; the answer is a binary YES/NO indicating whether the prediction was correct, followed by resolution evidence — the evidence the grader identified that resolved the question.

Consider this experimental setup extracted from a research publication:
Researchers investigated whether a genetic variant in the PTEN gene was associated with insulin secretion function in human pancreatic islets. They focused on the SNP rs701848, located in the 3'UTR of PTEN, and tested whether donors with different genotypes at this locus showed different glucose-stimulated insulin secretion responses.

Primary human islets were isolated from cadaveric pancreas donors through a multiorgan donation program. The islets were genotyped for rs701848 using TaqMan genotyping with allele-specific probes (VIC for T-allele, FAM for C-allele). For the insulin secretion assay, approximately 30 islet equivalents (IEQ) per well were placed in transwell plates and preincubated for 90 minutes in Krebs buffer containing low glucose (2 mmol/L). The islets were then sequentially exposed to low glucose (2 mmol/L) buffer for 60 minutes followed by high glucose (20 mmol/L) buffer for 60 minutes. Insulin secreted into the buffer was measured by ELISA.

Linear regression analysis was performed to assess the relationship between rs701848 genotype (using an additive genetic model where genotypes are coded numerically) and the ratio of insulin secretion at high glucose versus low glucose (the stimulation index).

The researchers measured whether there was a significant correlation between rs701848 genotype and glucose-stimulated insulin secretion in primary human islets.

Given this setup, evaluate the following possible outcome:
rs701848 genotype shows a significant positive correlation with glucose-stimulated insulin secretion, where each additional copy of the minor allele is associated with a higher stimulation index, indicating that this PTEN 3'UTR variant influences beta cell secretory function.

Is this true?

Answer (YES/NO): NO